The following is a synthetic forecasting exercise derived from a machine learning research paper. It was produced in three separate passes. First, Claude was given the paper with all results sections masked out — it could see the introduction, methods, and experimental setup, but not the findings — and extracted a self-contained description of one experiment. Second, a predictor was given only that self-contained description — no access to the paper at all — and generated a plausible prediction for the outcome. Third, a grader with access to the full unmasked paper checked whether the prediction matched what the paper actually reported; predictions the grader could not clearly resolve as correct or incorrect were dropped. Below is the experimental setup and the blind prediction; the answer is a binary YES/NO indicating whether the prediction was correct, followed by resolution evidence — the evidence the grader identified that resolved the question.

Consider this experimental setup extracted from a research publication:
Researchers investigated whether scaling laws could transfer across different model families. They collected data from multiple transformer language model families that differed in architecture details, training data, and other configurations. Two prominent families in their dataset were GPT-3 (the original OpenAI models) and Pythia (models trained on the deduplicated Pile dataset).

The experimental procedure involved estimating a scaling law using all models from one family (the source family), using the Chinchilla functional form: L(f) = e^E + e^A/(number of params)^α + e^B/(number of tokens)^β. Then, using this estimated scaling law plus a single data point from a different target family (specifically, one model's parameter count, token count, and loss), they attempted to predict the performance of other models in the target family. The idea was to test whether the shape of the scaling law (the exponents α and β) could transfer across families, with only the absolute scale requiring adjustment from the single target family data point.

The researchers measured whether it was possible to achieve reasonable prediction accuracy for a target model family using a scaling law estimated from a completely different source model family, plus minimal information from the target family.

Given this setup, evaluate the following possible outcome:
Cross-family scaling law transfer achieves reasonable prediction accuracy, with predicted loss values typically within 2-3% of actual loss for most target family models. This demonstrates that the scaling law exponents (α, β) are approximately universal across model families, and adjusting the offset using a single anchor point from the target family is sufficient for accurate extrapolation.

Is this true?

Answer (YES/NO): NO